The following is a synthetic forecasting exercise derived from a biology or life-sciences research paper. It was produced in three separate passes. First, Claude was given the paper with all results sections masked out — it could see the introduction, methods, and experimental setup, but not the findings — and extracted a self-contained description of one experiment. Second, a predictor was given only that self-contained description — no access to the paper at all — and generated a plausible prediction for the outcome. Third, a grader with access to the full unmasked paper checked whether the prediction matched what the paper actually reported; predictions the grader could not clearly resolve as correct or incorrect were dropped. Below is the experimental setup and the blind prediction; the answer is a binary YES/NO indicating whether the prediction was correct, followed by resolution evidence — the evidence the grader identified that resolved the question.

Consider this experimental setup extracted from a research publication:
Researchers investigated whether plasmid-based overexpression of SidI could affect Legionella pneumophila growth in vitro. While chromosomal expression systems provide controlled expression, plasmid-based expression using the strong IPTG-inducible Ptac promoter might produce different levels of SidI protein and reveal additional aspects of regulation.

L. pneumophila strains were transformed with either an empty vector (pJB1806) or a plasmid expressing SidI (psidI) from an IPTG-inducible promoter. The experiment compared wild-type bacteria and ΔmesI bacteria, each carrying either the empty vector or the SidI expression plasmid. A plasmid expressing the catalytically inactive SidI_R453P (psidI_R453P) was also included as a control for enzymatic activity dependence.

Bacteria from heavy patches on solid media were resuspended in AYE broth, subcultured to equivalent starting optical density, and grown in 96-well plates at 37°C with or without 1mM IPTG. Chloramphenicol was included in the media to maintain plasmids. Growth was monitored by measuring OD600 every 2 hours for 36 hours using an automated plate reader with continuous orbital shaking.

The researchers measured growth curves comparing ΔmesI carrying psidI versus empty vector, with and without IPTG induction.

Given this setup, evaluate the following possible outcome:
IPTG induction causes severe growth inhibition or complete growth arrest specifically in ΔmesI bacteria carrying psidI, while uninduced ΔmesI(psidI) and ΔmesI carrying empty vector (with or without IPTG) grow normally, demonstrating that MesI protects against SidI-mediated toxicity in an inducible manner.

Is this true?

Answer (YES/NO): YES